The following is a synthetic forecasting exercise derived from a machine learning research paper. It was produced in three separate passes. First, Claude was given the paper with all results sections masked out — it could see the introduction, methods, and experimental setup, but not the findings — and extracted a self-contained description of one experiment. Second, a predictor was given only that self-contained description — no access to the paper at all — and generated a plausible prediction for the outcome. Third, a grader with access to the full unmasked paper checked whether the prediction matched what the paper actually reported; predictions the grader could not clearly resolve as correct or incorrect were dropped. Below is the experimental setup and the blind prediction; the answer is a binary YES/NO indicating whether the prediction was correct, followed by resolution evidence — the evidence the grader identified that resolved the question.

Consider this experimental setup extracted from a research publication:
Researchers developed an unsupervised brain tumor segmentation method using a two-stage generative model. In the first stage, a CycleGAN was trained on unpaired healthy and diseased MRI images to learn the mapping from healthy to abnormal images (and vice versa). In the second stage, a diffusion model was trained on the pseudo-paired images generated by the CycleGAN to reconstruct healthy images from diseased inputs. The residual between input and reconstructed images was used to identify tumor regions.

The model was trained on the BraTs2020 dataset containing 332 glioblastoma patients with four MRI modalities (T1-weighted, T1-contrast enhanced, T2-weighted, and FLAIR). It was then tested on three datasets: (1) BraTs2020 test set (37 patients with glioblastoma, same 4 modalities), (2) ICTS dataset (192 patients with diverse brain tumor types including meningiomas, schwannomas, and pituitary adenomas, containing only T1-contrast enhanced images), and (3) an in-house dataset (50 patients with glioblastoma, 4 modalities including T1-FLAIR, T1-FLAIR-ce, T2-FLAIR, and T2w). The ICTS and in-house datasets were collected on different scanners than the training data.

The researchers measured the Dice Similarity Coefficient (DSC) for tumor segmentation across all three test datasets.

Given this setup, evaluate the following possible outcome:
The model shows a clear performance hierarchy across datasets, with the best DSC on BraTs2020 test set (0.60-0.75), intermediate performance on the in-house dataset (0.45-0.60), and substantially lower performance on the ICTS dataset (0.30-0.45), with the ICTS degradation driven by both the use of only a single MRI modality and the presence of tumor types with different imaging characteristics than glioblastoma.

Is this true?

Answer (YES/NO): NO